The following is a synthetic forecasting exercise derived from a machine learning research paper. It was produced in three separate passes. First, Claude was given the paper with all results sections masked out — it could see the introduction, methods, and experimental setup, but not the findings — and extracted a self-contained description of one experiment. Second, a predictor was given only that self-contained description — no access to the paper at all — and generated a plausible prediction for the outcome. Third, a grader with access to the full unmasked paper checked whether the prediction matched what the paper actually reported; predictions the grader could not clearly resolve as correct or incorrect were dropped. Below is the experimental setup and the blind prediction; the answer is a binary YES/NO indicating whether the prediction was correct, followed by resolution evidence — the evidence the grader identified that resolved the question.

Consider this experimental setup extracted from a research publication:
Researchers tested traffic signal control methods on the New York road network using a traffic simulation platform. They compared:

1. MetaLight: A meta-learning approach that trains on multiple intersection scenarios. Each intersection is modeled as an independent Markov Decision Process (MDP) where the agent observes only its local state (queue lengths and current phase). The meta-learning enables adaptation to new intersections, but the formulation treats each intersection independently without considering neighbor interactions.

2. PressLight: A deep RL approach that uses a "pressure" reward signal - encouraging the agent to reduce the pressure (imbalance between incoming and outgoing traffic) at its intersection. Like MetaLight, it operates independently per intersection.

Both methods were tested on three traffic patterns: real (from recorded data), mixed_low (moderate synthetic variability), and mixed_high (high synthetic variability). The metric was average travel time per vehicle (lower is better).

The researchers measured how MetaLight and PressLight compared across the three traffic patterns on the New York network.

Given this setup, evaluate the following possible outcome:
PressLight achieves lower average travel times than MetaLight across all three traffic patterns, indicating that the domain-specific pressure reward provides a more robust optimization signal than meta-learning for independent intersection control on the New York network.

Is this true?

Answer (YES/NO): NO